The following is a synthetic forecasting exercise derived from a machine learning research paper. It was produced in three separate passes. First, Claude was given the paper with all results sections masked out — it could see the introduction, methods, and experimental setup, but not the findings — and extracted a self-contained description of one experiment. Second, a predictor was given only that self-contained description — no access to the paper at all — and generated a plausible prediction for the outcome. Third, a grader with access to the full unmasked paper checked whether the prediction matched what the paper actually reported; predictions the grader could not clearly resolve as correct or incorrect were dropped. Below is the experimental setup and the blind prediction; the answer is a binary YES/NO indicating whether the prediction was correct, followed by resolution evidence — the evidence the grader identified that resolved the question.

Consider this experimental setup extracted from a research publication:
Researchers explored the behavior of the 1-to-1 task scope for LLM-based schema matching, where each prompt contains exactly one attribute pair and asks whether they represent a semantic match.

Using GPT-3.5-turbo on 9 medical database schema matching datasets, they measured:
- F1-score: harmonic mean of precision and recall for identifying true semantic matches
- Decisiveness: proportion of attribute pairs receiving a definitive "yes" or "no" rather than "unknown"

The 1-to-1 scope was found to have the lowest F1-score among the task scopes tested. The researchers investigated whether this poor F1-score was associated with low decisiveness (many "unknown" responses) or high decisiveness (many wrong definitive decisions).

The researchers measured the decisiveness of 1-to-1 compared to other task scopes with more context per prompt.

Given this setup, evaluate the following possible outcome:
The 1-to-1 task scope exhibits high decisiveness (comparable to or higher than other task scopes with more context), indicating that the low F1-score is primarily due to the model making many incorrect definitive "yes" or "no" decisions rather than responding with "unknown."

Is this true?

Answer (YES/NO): YES